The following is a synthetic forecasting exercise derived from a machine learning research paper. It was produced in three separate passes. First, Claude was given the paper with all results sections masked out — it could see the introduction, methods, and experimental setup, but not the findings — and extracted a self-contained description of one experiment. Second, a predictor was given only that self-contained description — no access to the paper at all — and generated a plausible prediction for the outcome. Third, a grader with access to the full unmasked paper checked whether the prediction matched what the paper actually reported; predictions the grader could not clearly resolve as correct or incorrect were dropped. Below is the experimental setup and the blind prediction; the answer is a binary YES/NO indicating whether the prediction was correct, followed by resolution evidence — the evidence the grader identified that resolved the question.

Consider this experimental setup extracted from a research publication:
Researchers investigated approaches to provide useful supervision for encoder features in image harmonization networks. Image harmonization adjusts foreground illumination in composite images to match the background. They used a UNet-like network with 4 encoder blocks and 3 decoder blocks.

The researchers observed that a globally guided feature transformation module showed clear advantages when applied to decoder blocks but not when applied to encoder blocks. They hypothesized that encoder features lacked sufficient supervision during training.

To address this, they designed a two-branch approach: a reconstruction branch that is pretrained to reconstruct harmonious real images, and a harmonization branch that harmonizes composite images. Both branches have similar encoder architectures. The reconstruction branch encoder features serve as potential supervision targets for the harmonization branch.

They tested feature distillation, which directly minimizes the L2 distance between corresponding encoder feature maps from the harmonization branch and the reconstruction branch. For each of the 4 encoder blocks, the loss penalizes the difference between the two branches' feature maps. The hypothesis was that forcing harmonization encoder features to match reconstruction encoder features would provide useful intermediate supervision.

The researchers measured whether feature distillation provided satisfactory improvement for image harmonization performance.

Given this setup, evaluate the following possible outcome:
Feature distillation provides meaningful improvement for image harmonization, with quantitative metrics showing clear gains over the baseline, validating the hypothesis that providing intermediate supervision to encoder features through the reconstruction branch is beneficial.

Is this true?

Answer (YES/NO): NO